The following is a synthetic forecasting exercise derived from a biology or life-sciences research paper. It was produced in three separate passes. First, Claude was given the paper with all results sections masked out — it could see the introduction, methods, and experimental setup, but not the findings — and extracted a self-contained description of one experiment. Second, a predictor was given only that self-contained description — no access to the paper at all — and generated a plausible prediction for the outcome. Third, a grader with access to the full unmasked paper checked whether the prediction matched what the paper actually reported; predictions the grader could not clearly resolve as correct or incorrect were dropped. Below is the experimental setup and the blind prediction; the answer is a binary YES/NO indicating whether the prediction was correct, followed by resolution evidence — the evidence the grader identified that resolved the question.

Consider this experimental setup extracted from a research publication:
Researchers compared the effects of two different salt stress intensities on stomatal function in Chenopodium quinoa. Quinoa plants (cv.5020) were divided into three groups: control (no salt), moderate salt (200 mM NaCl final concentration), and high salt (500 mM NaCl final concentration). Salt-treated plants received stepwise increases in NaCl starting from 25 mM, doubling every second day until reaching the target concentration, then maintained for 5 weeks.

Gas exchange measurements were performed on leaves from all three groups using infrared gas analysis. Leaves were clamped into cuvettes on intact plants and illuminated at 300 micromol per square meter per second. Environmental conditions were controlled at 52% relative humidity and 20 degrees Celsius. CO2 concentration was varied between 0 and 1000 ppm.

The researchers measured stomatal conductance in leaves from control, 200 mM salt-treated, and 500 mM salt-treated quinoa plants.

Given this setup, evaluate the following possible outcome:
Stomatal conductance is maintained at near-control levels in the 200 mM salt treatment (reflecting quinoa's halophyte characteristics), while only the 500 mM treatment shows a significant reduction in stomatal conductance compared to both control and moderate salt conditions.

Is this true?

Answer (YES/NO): NO